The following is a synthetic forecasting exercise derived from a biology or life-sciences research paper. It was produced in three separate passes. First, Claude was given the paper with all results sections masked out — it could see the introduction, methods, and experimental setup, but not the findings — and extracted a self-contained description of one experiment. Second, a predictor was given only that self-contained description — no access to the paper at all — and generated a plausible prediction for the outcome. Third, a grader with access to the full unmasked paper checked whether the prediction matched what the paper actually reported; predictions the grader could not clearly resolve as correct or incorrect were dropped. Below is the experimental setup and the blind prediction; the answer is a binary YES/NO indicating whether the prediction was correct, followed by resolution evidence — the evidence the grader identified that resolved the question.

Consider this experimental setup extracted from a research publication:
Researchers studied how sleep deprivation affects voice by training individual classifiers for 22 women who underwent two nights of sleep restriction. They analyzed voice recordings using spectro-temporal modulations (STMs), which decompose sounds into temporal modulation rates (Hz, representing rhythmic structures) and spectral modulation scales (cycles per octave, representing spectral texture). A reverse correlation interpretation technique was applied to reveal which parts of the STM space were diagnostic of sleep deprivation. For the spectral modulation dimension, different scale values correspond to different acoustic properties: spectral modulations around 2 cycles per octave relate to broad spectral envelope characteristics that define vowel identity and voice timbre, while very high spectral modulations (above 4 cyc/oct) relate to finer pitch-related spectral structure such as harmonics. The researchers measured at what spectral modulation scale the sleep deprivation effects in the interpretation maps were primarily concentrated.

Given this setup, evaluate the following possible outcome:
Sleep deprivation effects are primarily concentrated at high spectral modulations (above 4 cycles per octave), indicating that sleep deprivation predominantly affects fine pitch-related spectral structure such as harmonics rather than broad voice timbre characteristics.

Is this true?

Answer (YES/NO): NO